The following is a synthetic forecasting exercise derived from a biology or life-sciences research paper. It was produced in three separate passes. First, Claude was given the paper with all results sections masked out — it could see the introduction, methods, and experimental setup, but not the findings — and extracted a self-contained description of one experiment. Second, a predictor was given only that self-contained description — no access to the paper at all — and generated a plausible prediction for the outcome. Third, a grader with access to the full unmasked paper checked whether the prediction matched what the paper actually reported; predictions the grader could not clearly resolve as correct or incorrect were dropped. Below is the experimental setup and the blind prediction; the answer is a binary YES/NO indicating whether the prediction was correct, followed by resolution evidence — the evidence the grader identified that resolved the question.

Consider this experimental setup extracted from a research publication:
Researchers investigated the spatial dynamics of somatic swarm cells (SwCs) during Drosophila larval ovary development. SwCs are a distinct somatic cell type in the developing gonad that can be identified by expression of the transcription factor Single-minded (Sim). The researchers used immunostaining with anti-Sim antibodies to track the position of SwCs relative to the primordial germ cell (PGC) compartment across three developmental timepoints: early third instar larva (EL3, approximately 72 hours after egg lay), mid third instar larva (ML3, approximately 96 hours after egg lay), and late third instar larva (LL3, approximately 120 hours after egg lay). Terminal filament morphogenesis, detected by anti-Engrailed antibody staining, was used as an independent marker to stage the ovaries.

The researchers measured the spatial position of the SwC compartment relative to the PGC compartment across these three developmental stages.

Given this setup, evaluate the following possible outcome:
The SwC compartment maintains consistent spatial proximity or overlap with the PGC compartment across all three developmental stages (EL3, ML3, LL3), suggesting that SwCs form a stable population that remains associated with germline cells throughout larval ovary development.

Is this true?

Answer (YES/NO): NO